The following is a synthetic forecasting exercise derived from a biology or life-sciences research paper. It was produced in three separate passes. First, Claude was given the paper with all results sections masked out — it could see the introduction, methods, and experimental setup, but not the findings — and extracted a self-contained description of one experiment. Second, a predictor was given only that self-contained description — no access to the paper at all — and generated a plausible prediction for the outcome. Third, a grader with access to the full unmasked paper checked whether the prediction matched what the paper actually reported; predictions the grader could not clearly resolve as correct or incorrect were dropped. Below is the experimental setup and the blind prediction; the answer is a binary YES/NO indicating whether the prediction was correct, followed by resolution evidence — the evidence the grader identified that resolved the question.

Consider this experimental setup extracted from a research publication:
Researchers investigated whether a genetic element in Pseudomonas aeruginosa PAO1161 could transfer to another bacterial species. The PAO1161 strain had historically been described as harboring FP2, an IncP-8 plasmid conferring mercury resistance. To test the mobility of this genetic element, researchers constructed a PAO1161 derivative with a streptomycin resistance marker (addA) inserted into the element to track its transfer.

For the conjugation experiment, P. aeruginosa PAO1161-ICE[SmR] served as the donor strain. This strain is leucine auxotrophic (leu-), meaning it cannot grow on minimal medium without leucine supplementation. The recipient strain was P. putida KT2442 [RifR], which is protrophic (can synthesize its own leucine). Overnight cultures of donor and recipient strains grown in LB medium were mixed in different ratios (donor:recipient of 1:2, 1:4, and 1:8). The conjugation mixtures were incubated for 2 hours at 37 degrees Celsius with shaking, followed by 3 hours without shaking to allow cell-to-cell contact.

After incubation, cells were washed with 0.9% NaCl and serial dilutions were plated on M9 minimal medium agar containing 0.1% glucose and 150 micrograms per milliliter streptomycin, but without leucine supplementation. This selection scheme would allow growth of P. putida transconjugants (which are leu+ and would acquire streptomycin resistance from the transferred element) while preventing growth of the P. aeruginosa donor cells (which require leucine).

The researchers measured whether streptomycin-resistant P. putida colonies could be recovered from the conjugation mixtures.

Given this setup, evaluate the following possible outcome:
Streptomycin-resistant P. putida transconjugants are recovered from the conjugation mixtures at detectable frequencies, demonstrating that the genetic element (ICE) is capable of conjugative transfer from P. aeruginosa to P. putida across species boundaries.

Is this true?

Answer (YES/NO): YES